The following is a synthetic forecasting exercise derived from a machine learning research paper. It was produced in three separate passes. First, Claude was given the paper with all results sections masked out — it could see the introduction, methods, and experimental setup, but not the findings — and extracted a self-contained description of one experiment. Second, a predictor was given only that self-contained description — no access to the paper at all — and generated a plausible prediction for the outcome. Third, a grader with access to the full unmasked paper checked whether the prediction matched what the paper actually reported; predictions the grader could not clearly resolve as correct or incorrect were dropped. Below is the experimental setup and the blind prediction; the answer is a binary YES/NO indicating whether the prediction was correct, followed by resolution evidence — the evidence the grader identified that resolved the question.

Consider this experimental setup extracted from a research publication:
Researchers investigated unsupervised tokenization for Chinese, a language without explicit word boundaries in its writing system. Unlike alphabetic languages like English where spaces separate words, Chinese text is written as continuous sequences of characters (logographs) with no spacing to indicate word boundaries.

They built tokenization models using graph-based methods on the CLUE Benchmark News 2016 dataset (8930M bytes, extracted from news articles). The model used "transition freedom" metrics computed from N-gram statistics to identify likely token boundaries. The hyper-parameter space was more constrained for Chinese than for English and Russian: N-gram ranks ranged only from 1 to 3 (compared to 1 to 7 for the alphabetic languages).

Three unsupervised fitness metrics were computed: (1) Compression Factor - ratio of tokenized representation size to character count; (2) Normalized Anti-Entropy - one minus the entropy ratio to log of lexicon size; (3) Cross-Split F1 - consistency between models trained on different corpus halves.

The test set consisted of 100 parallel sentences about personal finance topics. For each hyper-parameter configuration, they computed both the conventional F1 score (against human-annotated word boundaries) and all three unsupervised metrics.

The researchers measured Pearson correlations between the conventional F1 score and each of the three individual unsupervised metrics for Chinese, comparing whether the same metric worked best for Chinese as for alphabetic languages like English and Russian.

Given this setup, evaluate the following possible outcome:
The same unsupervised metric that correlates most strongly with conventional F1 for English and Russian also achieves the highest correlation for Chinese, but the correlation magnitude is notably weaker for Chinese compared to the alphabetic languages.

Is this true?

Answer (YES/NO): NO